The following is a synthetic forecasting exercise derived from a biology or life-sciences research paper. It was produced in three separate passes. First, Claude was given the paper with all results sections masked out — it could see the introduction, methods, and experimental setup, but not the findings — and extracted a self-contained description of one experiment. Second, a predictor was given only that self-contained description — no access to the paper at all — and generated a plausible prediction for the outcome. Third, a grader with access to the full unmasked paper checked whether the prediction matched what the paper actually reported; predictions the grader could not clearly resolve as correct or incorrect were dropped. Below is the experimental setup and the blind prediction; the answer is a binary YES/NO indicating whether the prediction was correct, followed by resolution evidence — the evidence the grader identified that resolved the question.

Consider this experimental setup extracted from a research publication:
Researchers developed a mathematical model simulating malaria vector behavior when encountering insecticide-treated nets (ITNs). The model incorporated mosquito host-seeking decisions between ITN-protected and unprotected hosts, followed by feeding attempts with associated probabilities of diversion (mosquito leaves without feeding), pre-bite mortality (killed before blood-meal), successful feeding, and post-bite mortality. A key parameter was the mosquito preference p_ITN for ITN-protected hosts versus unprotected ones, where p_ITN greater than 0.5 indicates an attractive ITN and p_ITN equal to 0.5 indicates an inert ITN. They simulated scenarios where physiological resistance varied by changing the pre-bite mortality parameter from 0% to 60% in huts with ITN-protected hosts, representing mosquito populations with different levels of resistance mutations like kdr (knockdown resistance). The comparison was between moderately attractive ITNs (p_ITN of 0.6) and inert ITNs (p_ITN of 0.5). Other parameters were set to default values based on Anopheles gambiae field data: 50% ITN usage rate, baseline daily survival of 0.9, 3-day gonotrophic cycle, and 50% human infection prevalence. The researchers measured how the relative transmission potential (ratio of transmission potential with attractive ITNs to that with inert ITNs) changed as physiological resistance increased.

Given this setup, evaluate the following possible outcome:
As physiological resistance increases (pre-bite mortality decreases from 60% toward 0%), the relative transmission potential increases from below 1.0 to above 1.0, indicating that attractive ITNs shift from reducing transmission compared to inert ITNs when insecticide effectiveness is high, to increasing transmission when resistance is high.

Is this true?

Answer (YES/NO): NO